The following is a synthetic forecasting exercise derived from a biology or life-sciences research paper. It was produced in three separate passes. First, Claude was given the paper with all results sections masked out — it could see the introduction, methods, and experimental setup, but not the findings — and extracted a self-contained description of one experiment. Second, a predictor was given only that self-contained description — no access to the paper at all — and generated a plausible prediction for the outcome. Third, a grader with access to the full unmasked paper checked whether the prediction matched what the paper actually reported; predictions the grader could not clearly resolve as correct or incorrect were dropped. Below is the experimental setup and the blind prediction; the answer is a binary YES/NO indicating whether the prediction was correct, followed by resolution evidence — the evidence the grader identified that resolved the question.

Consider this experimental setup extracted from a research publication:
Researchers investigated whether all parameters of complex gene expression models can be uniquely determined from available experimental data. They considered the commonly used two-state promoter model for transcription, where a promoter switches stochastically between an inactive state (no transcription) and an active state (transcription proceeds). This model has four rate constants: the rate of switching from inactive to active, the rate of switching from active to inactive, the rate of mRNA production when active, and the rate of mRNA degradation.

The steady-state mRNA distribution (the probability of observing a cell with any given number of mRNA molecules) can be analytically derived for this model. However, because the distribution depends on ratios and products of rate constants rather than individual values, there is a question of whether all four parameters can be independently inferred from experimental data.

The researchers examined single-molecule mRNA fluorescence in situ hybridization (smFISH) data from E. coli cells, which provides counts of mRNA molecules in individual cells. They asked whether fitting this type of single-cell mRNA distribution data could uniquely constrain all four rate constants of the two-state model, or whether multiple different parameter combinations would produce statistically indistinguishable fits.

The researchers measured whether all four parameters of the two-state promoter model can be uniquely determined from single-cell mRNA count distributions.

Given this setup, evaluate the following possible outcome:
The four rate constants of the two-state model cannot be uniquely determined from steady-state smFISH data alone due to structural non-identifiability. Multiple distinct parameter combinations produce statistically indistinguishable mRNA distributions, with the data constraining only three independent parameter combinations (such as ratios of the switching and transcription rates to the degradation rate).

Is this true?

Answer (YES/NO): NO